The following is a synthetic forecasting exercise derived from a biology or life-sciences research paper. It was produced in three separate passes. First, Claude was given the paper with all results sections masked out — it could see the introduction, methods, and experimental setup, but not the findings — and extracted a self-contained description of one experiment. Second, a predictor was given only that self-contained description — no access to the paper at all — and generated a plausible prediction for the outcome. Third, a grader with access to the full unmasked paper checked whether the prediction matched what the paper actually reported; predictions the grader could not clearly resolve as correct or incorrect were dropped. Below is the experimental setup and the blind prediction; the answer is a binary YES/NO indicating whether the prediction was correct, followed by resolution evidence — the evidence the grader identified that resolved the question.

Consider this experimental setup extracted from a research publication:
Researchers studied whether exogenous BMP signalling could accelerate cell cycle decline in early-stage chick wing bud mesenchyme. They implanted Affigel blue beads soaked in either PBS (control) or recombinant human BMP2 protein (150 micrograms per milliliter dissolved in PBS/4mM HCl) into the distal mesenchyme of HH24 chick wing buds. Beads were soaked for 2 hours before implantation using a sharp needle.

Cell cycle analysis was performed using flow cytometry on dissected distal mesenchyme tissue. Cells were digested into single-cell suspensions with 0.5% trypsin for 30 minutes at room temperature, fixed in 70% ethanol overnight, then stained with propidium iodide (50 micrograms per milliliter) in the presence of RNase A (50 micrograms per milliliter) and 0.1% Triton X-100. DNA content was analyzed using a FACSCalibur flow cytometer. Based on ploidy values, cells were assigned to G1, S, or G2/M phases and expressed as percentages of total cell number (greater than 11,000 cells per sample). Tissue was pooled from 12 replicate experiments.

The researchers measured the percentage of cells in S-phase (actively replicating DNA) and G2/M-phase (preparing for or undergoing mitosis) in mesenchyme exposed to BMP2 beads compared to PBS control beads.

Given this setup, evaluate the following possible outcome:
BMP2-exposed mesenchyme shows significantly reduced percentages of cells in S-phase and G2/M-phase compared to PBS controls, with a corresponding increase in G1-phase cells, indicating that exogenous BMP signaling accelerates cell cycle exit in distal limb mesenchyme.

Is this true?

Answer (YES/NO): YES